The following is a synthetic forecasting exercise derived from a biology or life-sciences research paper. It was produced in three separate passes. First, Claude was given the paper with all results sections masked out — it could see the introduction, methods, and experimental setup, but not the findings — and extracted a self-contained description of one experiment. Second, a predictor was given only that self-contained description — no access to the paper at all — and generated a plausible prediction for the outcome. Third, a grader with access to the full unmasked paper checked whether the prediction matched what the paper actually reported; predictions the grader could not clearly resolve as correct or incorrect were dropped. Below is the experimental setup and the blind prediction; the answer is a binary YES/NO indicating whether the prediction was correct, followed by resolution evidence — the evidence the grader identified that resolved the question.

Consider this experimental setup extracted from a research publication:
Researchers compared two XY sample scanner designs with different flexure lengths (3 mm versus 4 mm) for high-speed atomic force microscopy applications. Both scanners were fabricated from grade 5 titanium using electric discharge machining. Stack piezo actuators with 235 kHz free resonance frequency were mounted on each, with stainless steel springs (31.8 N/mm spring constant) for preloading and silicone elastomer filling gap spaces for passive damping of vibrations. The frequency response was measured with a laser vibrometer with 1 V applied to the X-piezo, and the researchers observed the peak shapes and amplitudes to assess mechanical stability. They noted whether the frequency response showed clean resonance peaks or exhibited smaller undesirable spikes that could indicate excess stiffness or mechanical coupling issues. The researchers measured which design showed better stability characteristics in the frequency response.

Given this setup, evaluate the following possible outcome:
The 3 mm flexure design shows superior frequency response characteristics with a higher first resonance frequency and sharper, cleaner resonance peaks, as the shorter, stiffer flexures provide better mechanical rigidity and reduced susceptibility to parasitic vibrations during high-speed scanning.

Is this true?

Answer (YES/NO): NO